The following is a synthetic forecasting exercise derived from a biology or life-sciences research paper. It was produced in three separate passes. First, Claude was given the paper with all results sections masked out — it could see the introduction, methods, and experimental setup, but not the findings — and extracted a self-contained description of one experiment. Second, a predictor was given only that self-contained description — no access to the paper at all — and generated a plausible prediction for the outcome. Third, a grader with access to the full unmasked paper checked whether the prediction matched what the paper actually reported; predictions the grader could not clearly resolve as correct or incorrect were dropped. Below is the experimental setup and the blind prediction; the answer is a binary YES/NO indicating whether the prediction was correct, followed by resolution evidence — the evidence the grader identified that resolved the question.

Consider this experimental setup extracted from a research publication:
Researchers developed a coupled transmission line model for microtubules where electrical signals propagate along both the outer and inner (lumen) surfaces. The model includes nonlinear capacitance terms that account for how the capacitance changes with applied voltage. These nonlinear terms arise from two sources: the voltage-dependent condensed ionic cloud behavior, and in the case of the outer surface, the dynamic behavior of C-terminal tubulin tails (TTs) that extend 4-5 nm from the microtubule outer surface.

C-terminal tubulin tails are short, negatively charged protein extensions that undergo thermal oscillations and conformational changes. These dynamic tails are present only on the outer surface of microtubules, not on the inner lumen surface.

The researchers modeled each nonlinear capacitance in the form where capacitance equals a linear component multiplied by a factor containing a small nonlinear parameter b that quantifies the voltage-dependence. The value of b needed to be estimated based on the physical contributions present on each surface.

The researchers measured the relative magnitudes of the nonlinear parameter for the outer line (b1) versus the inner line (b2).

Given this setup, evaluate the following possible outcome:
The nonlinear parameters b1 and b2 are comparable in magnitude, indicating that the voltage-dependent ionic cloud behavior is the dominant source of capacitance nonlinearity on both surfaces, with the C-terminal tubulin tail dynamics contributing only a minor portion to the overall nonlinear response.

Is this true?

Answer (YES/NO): NO